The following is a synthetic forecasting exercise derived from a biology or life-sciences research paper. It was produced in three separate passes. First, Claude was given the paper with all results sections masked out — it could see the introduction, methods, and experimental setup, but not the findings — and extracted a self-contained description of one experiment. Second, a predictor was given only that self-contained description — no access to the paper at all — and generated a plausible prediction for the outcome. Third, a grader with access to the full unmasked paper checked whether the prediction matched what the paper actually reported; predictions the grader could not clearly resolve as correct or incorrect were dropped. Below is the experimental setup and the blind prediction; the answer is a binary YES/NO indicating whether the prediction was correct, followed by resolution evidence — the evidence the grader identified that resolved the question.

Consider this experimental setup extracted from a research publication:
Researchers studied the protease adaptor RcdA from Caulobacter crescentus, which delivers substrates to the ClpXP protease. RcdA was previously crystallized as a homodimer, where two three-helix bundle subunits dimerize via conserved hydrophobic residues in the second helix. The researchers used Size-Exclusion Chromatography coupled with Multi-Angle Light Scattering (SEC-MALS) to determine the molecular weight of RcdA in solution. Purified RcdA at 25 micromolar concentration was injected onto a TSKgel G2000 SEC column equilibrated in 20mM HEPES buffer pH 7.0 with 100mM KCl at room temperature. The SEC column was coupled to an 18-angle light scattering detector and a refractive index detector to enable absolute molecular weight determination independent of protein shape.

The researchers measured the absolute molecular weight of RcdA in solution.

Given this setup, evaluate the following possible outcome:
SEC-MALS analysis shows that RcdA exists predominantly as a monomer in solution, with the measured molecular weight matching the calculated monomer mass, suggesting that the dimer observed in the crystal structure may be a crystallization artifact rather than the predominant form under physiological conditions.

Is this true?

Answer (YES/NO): NO